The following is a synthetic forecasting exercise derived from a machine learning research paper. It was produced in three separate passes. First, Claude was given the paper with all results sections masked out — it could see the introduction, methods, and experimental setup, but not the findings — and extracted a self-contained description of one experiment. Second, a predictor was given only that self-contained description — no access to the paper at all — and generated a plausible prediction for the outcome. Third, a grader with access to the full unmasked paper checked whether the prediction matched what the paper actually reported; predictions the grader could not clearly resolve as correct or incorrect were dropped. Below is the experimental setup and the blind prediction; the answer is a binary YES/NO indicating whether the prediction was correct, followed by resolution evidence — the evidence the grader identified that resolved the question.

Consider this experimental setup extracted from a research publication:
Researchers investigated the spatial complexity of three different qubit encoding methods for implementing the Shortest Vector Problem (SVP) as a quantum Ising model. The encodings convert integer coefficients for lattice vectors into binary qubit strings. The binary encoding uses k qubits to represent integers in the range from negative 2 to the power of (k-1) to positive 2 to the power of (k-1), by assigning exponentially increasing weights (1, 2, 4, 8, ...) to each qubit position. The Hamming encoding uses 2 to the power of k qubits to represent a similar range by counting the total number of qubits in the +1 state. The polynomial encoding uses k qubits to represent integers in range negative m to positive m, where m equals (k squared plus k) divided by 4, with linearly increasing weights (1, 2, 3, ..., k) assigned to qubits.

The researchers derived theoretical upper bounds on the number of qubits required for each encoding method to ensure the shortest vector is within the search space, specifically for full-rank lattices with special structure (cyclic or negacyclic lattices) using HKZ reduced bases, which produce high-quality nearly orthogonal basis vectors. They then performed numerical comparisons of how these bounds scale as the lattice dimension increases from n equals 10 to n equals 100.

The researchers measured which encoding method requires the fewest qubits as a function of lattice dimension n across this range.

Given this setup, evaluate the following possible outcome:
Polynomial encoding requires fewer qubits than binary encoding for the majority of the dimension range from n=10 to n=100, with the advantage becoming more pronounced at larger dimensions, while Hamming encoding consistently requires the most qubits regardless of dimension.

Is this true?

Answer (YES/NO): NO